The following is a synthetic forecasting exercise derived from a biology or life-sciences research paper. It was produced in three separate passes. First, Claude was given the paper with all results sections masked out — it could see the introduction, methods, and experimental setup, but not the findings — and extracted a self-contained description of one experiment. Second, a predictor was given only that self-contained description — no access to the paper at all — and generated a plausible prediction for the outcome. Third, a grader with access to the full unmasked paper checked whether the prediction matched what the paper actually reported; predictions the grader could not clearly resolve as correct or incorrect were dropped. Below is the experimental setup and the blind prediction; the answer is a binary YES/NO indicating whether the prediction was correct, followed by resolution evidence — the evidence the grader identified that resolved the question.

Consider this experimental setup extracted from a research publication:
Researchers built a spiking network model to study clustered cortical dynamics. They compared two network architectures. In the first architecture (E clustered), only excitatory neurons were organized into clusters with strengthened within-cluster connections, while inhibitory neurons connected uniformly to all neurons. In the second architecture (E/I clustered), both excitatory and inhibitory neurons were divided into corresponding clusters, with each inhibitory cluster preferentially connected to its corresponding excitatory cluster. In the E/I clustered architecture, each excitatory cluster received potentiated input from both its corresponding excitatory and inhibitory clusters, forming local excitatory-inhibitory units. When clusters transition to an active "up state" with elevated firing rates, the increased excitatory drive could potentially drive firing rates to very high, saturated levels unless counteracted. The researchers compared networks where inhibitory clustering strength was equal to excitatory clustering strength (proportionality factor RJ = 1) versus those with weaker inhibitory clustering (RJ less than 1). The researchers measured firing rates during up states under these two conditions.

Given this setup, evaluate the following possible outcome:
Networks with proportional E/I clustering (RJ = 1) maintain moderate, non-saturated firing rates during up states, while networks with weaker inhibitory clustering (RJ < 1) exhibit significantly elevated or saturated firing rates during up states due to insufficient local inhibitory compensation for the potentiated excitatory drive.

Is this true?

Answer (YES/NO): NO